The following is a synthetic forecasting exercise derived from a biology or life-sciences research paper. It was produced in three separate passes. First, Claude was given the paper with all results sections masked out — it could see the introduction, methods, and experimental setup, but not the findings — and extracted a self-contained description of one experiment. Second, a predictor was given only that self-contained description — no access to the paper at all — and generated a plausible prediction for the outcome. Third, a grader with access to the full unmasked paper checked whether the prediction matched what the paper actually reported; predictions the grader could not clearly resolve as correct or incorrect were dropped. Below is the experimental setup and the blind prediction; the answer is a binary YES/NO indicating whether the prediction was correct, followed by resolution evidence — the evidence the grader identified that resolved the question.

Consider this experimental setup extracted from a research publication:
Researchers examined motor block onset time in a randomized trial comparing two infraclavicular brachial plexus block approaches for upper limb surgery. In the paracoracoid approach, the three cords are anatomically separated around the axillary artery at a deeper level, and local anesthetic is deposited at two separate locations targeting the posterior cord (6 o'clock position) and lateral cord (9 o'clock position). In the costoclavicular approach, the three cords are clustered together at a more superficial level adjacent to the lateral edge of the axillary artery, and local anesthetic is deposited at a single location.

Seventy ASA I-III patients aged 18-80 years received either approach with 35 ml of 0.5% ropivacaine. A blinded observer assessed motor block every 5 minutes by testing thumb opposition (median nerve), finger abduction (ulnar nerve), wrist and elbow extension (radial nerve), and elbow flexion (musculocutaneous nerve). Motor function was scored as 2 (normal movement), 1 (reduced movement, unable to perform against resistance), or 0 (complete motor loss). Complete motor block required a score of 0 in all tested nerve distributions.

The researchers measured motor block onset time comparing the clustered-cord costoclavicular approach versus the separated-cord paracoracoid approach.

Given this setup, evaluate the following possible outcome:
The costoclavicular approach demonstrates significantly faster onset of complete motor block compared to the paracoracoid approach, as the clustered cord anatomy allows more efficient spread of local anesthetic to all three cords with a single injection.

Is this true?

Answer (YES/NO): NO